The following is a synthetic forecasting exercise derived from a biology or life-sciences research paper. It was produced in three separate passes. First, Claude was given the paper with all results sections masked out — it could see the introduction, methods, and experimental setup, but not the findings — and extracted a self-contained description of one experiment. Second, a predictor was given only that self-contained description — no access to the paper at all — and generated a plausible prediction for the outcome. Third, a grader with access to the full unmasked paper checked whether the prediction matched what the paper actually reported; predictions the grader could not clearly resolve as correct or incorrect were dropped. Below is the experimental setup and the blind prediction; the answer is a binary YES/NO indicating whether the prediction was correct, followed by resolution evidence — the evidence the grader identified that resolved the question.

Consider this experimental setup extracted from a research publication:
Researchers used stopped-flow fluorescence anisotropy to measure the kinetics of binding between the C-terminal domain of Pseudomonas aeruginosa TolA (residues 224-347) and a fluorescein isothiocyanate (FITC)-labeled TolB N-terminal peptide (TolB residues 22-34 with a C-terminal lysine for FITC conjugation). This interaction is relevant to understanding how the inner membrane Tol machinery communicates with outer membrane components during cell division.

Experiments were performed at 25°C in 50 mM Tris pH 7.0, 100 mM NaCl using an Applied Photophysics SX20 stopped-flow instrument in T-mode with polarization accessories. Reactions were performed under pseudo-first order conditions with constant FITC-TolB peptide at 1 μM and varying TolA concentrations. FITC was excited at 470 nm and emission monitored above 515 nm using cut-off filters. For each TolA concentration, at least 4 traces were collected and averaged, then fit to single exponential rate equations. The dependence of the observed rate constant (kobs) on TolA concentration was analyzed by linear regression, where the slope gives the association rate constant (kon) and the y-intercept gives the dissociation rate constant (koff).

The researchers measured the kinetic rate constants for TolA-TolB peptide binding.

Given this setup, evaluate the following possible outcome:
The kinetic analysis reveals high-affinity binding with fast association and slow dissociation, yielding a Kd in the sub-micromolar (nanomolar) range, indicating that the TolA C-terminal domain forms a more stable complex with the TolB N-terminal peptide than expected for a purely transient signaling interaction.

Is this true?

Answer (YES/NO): NO